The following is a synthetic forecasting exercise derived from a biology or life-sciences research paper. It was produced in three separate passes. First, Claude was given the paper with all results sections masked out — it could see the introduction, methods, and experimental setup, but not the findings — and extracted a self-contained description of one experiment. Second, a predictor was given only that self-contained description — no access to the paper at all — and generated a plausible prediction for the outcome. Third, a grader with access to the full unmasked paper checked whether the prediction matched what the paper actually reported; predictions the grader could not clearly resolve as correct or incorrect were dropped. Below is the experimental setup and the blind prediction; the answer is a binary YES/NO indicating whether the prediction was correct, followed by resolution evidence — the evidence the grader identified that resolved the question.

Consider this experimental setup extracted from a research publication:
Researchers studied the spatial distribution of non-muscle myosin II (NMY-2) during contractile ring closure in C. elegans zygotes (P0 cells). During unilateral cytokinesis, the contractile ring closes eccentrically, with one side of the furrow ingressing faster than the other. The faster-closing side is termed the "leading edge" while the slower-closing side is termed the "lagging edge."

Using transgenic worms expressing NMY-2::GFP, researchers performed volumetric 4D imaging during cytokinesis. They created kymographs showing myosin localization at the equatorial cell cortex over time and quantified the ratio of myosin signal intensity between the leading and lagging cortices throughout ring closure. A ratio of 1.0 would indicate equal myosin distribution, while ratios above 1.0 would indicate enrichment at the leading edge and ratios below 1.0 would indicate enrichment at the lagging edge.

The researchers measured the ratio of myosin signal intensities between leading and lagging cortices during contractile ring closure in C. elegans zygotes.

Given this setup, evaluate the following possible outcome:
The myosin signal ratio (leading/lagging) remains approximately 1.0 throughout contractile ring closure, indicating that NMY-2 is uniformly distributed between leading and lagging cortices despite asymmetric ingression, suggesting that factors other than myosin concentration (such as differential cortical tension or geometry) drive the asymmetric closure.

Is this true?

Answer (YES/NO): NO